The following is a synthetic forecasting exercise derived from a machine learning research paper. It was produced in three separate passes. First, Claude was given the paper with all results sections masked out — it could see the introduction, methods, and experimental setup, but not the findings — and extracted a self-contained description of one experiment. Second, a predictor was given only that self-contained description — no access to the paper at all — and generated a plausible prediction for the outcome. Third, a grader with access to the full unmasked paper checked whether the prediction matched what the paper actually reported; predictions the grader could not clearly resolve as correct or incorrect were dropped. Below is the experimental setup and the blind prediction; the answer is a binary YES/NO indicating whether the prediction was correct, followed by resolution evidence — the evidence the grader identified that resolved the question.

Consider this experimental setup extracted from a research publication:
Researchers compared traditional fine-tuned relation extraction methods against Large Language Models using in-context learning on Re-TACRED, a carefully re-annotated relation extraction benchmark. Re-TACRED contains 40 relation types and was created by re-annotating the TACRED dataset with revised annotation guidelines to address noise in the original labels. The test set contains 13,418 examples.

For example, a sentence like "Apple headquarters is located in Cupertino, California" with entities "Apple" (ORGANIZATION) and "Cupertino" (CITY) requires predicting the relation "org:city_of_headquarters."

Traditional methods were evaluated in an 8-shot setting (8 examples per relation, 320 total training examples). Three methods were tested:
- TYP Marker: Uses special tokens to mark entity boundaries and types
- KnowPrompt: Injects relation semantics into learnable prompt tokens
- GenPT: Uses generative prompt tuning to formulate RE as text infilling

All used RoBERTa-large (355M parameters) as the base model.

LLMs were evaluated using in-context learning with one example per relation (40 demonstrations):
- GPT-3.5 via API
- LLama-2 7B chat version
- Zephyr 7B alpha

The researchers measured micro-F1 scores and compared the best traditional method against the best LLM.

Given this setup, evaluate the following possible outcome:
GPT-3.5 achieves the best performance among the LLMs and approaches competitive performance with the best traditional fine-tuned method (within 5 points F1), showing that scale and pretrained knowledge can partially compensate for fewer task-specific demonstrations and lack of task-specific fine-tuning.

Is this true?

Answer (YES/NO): NO